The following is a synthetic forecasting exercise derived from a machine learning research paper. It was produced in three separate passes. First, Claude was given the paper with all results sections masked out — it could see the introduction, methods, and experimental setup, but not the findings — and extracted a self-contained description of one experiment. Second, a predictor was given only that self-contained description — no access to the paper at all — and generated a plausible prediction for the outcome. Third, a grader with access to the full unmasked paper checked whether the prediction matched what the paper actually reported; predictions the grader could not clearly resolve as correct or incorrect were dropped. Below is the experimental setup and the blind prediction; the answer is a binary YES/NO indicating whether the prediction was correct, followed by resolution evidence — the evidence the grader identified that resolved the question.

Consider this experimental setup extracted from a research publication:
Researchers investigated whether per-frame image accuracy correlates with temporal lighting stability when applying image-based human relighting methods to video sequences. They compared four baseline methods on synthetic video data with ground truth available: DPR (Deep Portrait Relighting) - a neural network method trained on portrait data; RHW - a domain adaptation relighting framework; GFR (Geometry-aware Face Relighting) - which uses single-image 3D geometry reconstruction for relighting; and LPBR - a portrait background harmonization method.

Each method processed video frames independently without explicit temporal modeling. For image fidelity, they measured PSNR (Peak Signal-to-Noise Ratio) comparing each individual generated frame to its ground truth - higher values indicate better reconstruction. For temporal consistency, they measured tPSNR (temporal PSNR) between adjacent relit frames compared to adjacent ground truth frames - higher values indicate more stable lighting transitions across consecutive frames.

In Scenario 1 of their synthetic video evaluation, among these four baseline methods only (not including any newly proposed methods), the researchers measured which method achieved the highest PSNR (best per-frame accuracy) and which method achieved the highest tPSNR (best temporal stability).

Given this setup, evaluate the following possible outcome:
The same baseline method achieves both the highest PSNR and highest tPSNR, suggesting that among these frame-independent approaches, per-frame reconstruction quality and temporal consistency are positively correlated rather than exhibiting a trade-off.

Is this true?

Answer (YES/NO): NO